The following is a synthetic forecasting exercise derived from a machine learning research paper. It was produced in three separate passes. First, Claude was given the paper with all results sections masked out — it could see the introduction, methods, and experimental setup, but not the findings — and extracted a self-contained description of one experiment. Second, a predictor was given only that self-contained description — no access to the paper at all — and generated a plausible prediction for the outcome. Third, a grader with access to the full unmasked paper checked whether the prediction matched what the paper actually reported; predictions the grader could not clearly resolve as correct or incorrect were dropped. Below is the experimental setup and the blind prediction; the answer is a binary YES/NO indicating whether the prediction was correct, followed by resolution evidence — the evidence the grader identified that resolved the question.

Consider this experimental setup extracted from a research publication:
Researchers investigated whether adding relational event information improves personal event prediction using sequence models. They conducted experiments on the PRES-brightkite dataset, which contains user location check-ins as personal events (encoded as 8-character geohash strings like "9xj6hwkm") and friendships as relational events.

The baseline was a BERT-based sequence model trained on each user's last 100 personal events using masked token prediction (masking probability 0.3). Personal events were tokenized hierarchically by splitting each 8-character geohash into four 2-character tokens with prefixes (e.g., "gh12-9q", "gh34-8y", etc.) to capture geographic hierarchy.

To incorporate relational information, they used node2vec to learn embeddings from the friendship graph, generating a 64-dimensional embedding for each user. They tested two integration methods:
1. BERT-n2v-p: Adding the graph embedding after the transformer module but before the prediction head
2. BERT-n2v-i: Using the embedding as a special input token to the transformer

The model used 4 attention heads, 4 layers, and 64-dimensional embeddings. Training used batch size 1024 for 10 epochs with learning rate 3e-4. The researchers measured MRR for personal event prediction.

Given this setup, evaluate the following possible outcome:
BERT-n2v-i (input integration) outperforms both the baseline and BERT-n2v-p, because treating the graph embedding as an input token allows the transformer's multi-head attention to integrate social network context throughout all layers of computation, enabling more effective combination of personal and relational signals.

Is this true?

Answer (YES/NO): YES